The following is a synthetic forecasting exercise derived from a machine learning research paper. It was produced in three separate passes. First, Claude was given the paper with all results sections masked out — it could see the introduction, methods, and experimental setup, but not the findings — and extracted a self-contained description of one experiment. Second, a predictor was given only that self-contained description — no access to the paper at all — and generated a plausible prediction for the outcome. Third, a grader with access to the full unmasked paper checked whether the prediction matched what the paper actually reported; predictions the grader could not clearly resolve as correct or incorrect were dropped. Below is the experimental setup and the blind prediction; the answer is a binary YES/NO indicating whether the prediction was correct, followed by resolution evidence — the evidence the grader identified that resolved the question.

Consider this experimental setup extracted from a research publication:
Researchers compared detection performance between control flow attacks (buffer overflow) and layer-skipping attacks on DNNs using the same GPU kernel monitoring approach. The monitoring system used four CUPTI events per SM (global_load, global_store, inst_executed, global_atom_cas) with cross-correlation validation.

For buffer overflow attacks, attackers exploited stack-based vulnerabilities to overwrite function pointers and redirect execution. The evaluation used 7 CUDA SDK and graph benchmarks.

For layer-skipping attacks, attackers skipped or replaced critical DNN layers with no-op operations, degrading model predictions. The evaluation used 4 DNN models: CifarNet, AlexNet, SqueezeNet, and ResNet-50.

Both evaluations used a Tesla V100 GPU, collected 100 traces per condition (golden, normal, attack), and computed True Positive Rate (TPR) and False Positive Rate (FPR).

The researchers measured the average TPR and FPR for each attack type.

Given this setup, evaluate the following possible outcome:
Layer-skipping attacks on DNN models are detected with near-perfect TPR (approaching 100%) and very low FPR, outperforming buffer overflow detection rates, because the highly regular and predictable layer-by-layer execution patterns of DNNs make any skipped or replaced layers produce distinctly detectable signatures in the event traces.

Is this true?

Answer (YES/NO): NO